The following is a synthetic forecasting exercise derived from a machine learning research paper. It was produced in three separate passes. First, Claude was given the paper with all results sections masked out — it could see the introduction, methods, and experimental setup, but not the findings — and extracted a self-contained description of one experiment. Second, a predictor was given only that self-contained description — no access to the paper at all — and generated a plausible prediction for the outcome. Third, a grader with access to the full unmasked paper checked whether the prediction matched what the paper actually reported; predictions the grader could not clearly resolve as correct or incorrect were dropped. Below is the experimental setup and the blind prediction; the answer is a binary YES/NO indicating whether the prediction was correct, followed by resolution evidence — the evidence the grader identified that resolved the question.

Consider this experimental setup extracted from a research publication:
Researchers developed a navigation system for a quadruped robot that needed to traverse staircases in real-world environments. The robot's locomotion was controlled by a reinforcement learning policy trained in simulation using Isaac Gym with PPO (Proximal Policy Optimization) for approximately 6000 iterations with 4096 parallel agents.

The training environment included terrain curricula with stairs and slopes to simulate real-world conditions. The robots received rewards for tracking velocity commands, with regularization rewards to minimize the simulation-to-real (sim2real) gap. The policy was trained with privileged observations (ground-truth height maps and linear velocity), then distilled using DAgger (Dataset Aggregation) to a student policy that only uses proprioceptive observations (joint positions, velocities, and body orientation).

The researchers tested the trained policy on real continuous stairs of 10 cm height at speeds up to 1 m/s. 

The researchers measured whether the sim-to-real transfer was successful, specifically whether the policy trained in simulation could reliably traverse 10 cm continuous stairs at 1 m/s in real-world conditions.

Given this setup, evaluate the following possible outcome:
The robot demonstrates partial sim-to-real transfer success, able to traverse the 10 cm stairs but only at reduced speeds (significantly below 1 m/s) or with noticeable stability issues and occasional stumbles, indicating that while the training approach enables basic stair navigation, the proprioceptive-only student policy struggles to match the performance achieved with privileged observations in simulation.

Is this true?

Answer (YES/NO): NO